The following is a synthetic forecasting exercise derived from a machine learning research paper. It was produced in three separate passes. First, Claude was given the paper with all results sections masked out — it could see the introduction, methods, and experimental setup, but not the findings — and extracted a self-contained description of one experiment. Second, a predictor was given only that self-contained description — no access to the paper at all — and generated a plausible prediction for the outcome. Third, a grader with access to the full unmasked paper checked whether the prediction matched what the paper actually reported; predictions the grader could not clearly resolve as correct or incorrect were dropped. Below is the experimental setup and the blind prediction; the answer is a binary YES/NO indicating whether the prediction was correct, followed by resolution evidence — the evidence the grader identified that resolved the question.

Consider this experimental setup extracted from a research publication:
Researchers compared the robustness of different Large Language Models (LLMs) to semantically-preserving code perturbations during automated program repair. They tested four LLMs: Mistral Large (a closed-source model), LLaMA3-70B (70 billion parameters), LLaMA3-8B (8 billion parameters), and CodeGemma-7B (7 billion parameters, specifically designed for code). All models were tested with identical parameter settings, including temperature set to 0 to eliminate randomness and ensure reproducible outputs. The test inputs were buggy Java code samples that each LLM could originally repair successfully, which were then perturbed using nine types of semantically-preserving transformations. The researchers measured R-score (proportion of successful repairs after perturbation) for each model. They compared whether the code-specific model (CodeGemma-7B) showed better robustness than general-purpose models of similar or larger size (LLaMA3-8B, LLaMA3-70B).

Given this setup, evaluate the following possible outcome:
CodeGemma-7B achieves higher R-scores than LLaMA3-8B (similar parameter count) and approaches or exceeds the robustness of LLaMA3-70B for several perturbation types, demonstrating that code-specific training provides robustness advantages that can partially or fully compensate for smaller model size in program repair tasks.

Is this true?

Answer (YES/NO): NO